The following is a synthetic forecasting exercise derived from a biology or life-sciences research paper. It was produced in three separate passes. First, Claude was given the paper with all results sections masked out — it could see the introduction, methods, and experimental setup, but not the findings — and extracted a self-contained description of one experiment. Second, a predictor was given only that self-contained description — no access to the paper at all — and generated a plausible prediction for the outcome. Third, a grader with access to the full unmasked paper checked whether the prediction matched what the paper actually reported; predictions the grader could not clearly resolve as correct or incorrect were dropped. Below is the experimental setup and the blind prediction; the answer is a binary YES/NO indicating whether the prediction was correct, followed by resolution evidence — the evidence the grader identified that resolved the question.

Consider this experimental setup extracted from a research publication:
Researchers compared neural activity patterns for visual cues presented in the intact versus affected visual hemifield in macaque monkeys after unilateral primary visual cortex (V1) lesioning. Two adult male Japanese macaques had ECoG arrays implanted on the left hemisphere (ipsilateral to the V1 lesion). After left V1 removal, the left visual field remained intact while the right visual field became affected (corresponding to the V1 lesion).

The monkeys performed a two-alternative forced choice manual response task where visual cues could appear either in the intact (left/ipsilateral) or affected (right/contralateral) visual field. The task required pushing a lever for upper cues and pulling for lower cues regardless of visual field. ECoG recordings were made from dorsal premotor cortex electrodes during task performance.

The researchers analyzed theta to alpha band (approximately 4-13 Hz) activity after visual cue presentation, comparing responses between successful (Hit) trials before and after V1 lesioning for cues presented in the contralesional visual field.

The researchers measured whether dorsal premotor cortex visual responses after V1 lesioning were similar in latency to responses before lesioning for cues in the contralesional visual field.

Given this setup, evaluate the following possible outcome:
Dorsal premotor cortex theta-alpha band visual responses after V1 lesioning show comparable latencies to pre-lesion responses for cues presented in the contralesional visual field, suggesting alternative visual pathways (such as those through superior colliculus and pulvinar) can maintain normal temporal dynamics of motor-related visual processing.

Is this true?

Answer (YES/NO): YES